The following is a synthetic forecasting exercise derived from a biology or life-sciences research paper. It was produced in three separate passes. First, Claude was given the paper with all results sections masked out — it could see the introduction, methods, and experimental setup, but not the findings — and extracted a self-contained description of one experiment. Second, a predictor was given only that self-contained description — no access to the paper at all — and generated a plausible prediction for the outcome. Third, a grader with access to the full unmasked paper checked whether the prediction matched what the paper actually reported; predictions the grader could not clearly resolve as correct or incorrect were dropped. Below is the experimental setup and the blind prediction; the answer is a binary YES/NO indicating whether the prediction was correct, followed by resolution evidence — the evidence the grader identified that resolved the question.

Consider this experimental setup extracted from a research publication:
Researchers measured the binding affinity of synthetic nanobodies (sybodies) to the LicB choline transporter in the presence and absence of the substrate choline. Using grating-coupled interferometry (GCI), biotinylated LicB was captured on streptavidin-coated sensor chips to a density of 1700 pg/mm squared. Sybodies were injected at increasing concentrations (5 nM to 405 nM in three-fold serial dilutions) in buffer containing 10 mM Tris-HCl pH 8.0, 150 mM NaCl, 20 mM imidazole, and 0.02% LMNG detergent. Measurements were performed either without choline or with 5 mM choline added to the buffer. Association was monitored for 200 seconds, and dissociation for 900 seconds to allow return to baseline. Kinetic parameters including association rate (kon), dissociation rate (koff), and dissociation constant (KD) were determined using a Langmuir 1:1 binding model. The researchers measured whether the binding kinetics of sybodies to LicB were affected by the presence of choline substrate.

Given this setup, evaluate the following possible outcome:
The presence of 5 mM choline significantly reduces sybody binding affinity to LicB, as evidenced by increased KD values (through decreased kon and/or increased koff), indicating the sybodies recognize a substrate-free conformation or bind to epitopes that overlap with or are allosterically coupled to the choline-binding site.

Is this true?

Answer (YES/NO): NO